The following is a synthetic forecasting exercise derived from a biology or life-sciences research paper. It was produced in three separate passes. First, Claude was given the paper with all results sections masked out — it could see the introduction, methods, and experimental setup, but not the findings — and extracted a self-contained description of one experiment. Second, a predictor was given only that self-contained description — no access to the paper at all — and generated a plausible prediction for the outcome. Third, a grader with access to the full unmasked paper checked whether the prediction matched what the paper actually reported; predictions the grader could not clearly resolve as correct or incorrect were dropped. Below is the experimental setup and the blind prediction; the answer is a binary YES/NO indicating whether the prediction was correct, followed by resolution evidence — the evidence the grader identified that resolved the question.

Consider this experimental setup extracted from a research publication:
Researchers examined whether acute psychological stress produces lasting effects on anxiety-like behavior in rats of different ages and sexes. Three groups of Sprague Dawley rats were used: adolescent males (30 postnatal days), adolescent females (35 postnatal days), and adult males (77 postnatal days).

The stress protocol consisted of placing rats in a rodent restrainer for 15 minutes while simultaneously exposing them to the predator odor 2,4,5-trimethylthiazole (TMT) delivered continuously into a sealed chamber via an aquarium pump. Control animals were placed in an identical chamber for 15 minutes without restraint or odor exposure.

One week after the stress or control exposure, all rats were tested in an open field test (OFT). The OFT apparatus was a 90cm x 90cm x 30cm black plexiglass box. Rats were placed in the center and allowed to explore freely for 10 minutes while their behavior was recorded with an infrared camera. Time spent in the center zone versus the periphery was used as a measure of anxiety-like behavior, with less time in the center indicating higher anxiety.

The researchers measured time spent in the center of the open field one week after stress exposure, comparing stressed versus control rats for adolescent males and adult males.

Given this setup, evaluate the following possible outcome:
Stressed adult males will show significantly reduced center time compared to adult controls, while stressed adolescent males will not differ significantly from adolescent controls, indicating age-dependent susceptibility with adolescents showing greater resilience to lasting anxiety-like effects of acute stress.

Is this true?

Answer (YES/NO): NO